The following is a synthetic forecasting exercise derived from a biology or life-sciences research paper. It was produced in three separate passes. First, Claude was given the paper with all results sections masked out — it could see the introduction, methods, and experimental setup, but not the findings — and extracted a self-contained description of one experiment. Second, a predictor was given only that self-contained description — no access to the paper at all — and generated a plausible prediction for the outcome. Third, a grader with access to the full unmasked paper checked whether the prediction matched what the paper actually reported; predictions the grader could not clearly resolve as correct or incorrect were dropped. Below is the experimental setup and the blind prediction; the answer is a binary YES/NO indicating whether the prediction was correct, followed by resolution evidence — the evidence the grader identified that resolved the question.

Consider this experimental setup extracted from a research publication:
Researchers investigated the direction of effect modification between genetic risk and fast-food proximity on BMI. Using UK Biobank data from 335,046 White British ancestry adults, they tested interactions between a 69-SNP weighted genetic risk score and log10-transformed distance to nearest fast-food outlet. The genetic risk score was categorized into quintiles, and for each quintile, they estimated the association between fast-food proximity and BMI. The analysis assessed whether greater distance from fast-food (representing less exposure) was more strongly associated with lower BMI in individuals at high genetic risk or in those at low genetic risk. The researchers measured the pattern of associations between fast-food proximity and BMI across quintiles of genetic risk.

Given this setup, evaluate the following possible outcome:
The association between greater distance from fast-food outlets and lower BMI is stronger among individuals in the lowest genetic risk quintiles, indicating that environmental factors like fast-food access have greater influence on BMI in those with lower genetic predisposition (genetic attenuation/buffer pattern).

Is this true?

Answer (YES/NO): NO